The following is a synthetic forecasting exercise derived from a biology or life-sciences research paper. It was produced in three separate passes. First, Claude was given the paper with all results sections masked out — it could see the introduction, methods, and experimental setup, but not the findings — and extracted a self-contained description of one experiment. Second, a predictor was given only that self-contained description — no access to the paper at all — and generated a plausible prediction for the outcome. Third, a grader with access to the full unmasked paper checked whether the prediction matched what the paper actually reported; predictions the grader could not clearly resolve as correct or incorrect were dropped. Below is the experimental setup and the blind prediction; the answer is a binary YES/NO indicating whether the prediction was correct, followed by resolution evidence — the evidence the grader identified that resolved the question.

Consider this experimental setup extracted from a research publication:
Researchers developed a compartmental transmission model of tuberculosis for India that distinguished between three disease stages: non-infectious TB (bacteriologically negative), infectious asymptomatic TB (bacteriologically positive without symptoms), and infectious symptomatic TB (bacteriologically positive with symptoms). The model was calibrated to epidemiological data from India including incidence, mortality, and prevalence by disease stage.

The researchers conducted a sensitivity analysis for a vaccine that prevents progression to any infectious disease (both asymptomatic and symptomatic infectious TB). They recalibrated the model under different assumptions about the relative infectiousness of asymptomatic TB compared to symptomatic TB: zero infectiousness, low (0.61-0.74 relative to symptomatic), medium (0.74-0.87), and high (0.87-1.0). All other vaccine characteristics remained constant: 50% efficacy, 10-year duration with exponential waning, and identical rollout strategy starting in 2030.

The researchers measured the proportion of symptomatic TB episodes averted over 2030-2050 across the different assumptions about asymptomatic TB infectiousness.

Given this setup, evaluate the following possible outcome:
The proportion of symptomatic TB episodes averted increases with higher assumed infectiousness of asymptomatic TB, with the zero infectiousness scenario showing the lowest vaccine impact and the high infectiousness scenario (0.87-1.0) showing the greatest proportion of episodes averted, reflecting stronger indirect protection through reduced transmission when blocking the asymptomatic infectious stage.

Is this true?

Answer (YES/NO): NO